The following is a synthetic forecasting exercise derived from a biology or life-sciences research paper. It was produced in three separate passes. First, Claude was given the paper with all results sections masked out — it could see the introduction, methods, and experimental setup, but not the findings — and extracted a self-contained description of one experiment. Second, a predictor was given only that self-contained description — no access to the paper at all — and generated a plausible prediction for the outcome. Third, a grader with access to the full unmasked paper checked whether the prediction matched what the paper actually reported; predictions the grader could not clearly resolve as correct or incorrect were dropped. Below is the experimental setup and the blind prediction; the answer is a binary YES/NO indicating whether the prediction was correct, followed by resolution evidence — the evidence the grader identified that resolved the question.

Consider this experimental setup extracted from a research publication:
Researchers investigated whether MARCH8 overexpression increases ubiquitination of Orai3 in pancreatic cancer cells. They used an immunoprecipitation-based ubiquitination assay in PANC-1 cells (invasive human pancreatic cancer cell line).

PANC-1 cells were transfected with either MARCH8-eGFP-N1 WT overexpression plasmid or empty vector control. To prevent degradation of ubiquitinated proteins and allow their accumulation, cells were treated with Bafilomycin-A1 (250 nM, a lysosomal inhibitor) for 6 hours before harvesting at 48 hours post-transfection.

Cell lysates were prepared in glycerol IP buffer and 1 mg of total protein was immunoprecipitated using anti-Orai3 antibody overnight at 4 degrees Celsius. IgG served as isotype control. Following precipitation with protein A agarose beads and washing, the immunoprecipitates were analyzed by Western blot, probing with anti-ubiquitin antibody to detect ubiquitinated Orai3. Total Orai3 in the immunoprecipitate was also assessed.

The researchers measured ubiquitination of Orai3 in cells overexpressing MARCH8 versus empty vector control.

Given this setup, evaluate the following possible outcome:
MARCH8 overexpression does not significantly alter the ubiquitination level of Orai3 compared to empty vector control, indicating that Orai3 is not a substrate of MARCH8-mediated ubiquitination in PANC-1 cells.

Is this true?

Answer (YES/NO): NO